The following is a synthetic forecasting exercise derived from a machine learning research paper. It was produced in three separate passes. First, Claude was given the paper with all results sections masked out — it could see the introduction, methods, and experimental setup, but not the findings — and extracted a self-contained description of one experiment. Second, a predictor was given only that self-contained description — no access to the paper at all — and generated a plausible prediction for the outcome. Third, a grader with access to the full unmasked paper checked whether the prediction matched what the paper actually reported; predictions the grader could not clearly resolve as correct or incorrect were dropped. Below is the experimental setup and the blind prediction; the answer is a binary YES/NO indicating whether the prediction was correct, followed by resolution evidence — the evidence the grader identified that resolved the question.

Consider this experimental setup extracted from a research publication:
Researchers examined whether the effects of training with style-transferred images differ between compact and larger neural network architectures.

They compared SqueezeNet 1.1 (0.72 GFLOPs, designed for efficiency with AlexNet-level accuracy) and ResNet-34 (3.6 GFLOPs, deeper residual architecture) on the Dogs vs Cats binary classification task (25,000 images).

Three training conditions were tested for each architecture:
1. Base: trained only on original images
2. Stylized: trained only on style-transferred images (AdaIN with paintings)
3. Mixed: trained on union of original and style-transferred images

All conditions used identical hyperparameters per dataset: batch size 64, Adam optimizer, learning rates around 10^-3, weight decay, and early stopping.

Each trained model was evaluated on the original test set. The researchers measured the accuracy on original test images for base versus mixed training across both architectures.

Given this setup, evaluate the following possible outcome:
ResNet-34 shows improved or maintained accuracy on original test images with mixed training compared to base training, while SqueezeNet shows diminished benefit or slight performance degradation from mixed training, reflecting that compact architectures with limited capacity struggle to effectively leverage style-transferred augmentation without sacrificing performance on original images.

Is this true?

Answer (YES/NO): NO